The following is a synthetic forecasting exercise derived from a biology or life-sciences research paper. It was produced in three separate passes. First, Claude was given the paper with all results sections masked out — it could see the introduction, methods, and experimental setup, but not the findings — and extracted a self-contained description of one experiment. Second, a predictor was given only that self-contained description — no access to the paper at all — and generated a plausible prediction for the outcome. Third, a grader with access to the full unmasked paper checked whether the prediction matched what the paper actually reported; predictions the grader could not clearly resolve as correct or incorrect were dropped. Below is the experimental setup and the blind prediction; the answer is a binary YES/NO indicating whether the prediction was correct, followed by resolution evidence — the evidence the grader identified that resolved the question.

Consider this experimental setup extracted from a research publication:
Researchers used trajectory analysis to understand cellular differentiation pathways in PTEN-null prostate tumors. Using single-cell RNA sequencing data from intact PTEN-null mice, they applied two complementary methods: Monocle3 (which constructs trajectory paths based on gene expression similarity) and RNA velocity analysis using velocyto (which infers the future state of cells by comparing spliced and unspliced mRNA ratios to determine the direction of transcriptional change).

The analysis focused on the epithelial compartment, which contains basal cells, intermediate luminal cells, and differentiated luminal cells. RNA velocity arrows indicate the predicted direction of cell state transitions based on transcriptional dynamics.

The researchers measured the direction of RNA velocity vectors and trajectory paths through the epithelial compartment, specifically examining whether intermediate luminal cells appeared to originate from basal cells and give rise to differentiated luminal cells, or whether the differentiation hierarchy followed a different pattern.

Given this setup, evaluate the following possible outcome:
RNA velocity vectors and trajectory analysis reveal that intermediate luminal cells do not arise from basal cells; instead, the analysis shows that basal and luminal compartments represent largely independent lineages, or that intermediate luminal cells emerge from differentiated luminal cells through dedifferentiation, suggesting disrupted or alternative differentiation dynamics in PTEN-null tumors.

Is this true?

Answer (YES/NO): NO